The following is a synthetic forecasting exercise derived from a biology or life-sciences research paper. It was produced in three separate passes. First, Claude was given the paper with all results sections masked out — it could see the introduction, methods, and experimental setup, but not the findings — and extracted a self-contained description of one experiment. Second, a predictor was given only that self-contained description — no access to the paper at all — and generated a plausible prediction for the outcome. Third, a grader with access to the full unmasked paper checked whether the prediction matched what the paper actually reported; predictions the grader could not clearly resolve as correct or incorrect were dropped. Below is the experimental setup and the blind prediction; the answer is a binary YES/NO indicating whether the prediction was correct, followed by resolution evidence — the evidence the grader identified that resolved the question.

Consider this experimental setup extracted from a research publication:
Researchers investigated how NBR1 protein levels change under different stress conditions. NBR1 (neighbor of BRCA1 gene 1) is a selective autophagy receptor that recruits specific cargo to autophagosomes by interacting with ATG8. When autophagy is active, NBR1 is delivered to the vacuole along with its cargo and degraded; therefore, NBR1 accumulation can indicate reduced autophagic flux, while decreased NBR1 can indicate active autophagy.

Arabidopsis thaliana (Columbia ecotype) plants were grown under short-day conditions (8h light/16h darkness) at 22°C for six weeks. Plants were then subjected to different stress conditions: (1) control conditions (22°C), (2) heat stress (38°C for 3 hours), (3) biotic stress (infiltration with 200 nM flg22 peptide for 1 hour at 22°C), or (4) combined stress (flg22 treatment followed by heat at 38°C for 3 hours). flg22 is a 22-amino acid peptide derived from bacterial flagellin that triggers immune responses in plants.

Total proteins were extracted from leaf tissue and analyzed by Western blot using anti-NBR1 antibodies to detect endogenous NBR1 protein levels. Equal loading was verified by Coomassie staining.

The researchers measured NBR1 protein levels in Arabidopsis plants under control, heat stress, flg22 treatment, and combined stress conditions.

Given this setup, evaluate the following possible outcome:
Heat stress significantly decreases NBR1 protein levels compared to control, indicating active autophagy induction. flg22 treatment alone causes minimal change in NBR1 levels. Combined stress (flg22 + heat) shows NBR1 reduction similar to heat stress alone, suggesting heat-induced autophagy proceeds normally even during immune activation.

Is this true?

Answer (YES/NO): NO